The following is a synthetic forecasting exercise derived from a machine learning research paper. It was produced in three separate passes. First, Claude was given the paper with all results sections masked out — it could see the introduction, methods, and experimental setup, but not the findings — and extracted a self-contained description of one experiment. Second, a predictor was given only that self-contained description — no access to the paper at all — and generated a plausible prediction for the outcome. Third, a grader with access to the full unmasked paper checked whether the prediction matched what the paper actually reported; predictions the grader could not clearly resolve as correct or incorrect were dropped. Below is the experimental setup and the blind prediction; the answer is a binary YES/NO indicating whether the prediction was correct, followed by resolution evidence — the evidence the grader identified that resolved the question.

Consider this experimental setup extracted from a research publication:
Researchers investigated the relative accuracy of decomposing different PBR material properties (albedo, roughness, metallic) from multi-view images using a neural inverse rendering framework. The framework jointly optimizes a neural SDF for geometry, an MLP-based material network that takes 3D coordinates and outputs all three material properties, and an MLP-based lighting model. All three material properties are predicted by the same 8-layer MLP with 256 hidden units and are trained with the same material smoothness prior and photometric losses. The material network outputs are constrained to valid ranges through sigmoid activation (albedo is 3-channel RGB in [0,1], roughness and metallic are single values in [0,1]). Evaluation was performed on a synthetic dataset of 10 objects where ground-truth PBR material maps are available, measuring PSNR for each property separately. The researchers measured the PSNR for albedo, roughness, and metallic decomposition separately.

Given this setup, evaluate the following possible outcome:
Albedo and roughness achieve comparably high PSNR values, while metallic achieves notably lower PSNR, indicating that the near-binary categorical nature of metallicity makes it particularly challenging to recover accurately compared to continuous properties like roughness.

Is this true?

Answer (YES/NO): NO